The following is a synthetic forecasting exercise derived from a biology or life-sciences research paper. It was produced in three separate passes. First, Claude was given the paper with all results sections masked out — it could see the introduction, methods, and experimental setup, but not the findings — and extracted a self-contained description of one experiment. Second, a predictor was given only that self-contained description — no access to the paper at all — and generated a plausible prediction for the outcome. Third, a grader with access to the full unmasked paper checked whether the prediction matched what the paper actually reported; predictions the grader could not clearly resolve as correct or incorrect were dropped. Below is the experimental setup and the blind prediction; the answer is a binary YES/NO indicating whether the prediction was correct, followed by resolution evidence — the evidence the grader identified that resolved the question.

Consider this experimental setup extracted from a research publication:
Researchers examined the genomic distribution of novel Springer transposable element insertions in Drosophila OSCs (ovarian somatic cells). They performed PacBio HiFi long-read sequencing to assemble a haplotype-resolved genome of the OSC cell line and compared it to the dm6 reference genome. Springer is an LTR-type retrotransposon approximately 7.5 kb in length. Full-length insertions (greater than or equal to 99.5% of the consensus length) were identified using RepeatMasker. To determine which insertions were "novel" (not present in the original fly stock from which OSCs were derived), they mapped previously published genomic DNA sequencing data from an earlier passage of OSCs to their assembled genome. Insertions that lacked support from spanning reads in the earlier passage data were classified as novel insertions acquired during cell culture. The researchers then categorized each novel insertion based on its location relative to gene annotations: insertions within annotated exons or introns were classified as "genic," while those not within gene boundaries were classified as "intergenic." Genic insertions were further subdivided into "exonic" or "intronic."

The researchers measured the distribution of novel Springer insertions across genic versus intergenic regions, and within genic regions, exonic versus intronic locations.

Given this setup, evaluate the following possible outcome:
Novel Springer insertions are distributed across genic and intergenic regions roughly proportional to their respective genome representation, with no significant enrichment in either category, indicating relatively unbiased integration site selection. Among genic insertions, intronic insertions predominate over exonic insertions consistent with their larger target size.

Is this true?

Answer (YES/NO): NO